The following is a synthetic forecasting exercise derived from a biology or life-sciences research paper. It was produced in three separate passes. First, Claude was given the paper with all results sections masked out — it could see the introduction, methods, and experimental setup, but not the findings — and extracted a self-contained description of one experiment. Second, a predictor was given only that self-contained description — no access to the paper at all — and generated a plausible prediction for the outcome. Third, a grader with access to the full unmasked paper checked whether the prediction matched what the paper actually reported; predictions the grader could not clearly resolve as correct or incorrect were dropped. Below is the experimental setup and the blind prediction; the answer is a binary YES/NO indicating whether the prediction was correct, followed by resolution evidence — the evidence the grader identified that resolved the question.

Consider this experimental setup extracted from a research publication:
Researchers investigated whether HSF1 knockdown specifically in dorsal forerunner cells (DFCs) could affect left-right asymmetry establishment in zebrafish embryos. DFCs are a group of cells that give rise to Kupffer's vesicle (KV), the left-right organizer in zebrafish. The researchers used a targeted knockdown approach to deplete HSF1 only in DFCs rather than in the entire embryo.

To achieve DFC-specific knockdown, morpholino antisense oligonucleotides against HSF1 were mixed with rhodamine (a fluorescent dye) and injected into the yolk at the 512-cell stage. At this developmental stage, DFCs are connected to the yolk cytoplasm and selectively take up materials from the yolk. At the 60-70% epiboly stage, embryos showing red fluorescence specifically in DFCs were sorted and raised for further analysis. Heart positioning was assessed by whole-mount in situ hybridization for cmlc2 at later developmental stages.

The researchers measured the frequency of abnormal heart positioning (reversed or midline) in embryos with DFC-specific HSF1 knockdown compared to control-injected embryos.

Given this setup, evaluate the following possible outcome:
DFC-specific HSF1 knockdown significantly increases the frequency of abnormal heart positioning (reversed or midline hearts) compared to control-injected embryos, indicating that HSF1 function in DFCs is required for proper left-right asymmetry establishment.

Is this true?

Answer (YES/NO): YES